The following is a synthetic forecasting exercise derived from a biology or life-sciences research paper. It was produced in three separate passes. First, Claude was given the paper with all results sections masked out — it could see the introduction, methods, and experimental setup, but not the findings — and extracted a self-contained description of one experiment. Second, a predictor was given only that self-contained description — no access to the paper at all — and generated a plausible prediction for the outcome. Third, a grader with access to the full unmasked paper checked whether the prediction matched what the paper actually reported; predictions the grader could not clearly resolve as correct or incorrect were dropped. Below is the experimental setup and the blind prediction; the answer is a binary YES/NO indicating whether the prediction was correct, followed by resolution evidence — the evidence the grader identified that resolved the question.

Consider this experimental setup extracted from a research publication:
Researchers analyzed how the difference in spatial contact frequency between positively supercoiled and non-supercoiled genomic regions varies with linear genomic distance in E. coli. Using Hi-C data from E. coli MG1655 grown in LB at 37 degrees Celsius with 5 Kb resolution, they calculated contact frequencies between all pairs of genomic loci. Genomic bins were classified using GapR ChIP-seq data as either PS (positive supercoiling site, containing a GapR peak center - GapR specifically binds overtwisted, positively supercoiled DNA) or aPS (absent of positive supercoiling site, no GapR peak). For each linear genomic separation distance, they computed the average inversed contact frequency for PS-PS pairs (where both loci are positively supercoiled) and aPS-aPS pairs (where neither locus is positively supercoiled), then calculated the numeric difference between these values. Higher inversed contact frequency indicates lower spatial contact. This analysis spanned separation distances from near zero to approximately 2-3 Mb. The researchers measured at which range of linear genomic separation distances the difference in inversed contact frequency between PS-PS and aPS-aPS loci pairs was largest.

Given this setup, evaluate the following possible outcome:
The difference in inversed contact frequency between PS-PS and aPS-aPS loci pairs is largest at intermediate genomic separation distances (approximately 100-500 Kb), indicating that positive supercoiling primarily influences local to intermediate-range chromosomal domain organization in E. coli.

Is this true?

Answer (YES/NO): NO